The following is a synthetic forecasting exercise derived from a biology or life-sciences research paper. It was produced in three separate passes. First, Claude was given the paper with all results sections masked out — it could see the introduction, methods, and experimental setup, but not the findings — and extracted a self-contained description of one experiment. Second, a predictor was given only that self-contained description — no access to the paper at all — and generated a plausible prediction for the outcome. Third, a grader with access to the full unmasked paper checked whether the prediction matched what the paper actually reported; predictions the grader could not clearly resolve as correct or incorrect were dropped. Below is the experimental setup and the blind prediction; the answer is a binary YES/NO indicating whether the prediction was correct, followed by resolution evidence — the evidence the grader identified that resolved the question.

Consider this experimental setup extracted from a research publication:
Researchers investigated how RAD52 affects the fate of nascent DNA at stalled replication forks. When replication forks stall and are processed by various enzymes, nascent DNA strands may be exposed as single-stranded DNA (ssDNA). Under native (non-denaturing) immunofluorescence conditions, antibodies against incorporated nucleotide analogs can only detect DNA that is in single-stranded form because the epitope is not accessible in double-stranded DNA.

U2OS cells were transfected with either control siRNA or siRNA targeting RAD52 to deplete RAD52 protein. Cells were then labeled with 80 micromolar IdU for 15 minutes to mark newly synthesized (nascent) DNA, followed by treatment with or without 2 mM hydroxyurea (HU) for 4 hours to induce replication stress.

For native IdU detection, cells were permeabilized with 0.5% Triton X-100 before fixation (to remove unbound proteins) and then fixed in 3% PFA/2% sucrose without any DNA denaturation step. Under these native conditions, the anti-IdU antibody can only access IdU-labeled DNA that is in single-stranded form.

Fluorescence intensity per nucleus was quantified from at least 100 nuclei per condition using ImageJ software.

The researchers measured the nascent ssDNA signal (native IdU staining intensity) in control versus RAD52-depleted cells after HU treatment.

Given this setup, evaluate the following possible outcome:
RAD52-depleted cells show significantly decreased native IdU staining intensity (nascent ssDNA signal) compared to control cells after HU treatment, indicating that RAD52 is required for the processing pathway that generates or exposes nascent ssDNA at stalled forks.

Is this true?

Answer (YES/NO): NO